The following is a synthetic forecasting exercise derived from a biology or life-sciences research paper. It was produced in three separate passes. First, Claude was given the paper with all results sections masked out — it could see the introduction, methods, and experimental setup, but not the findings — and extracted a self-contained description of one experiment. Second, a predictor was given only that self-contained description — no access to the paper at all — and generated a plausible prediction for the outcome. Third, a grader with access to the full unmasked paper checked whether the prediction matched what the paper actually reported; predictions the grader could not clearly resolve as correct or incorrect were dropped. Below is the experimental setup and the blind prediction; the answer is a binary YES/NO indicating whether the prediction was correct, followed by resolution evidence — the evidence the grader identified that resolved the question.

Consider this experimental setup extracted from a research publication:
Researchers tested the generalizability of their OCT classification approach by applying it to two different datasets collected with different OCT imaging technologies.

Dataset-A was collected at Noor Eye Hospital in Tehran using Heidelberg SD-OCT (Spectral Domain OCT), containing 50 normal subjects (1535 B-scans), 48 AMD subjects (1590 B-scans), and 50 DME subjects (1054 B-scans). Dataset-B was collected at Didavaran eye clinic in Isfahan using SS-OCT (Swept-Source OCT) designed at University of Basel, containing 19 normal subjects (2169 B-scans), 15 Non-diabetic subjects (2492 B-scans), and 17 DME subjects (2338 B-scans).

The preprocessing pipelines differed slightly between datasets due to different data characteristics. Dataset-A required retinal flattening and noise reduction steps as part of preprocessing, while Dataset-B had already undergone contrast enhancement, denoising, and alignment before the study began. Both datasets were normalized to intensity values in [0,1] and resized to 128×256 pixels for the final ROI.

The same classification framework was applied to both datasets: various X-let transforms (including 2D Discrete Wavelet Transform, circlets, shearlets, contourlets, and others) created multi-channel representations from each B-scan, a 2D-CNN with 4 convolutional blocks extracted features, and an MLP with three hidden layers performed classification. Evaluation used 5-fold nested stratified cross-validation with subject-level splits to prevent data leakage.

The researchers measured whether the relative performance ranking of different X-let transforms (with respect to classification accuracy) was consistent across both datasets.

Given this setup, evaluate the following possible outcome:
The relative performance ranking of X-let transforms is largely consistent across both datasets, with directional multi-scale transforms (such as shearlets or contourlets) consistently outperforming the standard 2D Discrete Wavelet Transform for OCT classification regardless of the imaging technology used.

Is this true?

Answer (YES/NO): NO